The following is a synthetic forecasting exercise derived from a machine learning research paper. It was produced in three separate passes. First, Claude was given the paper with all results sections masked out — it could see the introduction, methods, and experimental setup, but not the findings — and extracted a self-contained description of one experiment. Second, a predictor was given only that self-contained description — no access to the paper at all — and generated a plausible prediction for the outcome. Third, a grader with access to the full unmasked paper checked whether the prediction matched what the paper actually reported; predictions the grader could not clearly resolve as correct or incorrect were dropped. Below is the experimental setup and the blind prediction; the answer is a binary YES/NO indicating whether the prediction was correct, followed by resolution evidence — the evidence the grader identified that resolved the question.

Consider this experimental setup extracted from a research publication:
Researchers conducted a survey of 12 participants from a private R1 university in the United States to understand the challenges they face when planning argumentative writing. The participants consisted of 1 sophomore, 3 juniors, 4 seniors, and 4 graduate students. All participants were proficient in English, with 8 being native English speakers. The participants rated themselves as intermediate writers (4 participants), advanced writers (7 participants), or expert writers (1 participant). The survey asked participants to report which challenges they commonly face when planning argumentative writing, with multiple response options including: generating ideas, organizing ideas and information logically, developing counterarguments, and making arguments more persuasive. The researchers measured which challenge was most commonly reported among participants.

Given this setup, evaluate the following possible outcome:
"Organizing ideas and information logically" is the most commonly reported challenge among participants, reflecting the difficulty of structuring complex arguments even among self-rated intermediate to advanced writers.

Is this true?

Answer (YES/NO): YES